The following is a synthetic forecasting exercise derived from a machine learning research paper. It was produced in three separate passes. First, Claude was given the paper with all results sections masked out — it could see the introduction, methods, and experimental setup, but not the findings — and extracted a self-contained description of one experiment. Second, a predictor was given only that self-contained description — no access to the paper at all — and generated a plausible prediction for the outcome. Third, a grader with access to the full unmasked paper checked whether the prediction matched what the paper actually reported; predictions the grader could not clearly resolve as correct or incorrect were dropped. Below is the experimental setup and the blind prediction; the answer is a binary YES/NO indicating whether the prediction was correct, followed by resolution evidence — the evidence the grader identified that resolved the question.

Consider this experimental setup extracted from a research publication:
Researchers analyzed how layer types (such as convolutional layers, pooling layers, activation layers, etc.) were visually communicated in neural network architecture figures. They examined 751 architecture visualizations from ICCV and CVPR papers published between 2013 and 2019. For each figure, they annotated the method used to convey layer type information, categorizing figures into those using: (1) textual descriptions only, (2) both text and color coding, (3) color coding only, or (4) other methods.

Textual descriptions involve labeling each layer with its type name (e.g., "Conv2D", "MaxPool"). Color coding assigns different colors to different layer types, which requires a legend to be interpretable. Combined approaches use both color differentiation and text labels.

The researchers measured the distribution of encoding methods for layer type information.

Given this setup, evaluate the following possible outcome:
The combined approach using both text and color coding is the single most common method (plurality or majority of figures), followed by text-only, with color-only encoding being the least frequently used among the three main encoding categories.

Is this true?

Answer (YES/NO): NO